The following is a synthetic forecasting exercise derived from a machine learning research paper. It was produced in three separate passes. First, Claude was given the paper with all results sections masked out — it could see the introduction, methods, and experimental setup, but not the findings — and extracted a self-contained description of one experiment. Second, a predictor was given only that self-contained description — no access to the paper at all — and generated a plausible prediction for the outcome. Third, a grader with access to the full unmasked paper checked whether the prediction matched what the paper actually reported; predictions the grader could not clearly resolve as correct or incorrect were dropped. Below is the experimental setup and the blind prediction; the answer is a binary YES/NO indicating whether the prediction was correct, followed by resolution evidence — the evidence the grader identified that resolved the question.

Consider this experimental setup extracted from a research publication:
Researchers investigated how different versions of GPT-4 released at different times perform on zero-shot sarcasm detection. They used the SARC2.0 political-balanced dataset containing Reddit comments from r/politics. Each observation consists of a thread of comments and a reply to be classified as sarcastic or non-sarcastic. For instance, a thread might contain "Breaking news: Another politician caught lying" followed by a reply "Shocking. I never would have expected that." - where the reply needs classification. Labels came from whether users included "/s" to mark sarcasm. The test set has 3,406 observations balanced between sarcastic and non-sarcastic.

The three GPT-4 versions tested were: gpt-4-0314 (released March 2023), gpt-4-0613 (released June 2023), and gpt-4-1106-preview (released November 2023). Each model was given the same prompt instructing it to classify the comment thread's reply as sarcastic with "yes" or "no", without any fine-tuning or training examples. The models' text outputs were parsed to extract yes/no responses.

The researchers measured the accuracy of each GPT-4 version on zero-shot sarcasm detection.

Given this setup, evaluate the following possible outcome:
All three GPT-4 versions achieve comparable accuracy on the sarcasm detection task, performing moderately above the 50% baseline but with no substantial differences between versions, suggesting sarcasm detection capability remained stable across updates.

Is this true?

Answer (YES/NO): NO